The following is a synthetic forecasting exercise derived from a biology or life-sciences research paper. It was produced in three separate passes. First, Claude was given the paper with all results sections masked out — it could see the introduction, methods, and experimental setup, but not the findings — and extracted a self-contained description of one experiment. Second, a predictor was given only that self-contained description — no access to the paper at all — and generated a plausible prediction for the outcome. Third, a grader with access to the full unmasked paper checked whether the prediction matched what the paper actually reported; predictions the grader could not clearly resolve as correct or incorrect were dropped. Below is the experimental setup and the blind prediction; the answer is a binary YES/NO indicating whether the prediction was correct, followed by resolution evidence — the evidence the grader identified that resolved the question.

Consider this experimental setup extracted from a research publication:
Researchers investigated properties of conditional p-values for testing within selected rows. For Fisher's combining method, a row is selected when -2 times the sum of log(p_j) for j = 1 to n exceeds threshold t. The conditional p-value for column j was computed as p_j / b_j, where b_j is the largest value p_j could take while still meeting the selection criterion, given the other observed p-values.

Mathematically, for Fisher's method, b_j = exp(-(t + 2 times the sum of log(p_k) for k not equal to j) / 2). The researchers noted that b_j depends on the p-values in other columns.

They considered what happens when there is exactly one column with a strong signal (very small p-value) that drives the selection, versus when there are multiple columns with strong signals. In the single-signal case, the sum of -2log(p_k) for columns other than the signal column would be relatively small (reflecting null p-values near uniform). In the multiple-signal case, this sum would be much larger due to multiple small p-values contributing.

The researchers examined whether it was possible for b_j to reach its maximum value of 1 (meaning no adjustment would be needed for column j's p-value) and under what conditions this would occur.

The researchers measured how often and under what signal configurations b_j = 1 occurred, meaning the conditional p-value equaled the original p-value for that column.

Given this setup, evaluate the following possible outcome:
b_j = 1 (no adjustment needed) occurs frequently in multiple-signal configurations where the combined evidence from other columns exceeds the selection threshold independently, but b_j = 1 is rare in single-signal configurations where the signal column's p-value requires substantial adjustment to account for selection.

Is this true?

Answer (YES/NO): YES